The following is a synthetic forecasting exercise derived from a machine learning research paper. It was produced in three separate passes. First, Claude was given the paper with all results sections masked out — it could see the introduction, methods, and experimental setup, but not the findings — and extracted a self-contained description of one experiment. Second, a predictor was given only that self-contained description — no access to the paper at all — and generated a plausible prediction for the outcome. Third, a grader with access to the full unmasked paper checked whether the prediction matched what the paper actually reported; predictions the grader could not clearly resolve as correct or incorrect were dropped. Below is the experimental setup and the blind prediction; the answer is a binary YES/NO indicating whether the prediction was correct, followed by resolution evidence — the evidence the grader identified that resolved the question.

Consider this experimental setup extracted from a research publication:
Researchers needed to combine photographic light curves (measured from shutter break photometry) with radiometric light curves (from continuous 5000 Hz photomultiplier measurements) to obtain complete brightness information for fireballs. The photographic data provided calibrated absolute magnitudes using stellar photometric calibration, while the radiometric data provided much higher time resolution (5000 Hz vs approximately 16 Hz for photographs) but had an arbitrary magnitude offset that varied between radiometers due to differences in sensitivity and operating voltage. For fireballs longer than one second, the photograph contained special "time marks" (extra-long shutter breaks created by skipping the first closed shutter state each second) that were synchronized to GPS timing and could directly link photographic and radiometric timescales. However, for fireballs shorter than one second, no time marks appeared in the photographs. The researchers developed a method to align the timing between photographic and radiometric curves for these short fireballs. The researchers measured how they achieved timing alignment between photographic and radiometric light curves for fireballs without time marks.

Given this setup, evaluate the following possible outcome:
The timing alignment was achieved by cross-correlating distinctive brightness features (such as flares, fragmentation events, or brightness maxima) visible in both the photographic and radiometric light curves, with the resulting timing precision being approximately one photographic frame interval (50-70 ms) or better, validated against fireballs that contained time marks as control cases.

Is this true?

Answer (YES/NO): NO